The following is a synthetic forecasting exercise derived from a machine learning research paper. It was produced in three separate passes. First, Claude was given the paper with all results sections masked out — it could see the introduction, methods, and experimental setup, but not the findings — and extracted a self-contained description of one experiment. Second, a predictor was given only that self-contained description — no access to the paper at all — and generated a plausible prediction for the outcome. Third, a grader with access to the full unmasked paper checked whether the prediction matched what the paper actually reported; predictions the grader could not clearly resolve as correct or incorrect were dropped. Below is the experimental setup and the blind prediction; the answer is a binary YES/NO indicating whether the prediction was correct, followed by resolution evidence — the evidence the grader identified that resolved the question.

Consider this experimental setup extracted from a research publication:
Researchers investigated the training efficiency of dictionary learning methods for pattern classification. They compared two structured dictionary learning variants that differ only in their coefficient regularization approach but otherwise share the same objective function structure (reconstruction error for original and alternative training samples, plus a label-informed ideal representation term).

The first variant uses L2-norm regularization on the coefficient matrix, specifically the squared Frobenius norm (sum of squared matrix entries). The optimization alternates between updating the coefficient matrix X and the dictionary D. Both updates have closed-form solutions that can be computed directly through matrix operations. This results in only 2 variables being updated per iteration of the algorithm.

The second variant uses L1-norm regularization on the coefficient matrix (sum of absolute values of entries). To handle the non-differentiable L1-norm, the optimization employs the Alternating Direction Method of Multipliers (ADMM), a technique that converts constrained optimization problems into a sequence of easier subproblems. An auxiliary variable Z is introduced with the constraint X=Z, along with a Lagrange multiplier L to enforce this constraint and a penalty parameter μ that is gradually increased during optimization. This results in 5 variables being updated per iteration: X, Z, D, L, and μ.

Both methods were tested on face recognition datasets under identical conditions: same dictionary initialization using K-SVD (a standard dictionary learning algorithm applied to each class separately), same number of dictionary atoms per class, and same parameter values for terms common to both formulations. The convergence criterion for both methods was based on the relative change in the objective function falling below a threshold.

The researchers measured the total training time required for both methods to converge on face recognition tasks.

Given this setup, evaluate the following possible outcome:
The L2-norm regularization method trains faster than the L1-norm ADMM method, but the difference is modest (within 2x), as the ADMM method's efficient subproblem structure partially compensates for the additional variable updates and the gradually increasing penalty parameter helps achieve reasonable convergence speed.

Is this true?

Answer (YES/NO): NO